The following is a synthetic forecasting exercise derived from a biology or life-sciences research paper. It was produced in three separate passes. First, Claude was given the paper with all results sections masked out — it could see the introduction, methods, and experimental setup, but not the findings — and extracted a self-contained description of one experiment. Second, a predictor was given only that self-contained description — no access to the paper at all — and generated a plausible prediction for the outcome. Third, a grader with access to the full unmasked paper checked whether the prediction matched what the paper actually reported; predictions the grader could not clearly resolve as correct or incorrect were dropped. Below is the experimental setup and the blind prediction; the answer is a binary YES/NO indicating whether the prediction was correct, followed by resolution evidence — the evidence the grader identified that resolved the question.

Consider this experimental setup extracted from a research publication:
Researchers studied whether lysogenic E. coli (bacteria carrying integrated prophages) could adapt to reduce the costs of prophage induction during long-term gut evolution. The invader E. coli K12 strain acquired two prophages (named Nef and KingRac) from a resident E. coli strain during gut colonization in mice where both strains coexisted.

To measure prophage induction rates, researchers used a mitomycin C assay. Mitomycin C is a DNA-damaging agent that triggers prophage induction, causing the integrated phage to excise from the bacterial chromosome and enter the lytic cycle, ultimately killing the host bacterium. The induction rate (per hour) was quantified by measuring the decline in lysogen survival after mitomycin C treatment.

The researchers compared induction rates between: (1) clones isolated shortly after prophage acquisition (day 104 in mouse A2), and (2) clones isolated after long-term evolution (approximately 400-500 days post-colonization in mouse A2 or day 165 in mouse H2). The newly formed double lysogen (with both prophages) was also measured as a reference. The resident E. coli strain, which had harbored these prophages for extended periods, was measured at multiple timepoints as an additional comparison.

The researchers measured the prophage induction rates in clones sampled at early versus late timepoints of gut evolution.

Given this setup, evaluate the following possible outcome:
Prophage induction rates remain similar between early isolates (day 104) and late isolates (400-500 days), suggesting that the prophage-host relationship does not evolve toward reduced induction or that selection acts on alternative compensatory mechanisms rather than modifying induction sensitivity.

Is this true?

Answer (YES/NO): NO